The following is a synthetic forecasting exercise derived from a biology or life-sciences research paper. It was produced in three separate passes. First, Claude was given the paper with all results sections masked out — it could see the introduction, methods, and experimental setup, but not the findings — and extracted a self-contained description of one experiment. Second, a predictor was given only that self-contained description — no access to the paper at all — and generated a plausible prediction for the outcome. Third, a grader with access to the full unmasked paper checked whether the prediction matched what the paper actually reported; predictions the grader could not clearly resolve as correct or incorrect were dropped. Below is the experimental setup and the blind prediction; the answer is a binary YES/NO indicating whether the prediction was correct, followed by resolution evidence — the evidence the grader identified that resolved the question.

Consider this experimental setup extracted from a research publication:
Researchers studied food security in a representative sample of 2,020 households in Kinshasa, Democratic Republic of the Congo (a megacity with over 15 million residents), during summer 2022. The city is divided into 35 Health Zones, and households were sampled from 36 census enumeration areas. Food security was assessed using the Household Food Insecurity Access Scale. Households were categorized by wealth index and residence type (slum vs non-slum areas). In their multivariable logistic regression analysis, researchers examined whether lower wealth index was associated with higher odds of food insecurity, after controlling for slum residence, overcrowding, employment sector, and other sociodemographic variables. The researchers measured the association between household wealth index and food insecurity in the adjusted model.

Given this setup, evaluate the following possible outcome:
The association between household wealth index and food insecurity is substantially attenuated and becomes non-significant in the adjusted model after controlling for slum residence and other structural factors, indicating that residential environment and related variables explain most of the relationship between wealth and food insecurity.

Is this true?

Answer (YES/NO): NO